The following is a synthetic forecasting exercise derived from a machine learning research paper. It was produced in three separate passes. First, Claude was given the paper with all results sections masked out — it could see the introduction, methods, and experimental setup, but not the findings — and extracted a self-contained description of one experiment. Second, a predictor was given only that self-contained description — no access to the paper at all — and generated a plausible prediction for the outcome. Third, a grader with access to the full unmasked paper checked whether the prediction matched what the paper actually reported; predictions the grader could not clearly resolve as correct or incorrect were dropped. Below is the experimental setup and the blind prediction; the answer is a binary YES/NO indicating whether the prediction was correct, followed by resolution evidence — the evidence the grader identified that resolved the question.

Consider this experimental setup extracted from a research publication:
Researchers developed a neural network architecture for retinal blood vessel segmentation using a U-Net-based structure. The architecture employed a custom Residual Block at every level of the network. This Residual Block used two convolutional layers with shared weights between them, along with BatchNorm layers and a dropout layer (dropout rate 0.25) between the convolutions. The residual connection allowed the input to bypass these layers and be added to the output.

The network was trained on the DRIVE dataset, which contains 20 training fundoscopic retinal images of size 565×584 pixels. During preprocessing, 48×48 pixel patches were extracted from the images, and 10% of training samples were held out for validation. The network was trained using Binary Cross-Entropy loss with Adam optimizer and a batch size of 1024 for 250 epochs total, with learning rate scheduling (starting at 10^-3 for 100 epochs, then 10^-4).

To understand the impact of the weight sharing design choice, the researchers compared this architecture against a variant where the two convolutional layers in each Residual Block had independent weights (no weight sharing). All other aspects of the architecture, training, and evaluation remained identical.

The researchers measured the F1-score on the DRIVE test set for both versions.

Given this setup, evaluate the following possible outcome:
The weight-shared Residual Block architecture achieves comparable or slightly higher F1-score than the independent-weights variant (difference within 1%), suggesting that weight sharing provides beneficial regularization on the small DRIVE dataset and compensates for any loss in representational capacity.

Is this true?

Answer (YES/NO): NO